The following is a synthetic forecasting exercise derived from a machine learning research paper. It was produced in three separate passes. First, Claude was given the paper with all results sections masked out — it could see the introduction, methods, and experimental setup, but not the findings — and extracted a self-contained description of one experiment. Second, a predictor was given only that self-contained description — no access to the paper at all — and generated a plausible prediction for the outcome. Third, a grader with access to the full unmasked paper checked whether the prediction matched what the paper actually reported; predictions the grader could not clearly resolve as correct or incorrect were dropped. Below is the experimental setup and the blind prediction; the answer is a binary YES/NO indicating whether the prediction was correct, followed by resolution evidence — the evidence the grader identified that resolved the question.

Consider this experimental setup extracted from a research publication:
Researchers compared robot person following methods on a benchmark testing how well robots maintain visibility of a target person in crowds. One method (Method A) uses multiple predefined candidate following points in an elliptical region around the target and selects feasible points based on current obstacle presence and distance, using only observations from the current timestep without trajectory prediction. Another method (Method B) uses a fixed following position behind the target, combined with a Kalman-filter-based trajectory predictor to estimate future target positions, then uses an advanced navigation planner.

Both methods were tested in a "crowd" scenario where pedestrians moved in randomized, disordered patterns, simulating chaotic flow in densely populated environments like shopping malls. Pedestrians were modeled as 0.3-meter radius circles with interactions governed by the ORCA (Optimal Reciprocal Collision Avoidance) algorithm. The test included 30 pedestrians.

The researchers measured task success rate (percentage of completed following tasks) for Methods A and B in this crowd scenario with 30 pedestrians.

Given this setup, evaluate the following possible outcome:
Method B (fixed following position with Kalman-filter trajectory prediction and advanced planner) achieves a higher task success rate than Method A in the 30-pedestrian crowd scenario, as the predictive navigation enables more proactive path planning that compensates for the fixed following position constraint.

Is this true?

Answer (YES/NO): YES